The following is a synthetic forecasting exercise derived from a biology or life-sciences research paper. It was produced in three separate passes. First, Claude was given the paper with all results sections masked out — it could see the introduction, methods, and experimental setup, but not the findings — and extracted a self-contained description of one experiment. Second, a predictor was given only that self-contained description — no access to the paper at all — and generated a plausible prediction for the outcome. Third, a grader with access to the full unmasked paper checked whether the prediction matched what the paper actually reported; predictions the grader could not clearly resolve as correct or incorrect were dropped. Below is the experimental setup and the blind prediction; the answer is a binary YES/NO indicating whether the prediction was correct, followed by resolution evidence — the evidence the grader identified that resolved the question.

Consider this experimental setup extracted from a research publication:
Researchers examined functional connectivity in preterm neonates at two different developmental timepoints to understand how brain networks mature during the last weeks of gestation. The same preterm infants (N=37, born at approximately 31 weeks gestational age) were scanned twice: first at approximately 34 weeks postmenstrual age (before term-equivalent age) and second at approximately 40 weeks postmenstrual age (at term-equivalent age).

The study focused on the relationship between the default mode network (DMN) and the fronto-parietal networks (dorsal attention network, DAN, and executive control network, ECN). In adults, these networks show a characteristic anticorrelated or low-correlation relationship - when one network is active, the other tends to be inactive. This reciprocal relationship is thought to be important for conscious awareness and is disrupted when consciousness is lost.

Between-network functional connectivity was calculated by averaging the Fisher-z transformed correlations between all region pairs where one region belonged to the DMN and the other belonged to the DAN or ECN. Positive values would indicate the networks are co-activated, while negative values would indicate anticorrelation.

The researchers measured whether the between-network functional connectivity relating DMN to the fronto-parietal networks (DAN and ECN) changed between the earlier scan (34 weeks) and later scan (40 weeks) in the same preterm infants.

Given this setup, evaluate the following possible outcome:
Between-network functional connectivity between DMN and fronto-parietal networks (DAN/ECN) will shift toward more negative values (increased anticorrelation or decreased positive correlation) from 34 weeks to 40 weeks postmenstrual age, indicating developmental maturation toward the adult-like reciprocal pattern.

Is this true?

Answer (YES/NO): YES